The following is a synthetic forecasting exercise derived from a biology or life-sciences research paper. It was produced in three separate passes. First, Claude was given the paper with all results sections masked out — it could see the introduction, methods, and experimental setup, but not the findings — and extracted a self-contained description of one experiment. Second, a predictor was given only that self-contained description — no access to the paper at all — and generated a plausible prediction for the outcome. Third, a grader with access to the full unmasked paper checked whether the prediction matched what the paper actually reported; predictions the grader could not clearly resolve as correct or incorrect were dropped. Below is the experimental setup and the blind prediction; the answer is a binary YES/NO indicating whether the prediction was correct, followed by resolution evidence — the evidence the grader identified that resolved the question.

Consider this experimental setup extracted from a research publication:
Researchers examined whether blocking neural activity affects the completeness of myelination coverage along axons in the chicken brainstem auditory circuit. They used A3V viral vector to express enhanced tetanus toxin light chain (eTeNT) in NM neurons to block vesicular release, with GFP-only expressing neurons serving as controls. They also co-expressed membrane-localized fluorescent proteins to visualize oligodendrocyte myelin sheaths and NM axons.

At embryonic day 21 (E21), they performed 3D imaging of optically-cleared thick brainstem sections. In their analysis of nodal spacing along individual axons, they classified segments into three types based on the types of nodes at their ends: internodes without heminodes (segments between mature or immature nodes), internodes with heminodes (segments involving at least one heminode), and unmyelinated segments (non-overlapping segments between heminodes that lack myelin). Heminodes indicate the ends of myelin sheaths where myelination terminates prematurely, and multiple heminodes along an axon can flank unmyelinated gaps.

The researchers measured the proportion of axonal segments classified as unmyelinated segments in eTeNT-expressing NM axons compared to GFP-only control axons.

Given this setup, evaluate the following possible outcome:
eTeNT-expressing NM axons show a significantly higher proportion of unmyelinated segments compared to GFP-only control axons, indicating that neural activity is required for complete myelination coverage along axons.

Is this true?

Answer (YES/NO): YES